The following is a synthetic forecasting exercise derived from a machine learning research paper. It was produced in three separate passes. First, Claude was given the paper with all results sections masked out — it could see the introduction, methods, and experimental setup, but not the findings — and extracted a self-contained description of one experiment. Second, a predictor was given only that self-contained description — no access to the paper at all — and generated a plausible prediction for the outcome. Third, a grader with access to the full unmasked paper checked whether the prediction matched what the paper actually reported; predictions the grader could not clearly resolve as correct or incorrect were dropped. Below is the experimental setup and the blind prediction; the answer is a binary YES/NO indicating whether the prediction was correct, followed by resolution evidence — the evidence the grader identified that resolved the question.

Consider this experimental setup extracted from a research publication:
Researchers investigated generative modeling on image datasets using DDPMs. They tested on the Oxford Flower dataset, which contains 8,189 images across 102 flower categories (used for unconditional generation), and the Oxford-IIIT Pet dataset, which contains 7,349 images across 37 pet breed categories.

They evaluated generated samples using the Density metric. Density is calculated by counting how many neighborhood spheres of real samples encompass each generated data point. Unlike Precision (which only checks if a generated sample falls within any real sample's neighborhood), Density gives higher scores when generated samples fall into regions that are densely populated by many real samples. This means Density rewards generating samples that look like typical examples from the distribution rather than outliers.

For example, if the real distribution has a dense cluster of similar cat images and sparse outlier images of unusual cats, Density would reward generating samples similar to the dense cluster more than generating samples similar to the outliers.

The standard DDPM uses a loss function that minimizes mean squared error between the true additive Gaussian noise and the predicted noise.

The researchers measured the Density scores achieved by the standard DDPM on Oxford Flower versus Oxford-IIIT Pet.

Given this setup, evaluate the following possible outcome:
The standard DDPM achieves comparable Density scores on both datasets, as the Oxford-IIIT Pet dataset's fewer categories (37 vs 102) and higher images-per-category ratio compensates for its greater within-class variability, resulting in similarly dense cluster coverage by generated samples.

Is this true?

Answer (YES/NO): NO